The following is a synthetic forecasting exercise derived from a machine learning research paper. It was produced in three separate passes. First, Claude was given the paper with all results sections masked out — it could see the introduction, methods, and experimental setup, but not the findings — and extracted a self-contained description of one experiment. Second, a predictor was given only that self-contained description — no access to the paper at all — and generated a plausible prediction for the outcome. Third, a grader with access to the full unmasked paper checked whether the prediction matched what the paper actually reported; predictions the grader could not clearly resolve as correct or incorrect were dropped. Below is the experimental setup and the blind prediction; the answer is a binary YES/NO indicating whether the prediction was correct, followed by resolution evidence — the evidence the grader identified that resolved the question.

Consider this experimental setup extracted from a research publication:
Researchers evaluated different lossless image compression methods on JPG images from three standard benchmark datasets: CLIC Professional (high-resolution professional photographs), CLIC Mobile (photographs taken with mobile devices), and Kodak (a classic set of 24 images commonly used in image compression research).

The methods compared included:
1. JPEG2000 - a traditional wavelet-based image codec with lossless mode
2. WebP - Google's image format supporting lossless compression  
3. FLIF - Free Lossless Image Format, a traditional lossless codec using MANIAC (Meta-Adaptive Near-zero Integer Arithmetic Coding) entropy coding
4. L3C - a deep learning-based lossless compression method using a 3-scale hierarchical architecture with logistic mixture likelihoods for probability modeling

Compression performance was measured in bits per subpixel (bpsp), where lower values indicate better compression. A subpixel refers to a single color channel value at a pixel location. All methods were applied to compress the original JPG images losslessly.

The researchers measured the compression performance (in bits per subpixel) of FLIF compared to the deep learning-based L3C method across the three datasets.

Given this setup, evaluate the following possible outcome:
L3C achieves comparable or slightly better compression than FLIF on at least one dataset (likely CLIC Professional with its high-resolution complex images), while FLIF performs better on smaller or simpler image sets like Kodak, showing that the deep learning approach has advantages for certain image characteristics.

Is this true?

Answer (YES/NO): NO